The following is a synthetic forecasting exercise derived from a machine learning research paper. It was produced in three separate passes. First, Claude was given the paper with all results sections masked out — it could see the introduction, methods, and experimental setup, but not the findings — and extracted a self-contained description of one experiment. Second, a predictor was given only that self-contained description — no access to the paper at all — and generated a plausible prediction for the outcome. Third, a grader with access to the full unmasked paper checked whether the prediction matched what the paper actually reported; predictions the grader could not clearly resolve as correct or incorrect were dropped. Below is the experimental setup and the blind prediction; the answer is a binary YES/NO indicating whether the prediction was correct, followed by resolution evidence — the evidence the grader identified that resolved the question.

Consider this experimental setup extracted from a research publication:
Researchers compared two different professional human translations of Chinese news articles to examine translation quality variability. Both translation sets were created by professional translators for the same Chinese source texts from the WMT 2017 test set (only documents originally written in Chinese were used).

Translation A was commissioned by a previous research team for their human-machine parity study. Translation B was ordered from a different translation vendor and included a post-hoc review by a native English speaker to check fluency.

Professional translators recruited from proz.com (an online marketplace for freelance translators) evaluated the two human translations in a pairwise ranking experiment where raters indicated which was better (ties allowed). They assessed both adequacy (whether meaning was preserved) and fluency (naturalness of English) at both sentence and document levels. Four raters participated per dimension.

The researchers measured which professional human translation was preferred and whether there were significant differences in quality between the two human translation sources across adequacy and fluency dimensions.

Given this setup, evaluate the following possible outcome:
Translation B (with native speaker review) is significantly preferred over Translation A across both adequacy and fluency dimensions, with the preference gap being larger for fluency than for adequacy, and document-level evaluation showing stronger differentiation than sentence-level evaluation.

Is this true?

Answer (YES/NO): NO